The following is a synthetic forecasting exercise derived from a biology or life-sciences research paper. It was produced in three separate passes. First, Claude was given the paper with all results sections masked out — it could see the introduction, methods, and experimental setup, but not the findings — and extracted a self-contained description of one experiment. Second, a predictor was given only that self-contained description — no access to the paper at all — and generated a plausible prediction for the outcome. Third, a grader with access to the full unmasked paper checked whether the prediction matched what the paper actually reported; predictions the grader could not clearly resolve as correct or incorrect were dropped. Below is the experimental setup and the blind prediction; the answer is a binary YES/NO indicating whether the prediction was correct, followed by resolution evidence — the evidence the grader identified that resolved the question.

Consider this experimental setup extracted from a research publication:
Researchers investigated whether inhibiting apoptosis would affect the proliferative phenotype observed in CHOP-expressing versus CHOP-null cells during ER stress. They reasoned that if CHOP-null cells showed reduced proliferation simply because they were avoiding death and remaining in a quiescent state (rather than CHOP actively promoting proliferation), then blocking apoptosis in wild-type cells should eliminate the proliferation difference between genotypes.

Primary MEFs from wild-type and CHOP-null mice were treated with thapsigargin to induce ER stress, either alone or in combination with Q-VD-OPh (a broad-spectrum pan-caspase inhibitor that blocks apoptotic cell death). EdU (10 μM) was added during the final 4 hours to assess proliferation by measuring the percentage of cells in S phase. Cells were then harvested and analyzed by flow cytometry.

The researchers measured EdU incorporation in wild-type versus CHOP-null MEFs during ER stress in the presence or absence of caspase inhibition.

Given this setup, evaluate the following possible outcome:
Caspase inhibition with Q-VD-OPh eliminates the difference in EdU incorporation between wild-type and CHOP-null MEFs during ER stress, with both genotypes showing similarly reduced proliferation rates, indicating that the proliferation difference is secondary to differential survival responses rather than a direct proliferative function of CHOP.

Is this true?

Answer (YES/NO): NO